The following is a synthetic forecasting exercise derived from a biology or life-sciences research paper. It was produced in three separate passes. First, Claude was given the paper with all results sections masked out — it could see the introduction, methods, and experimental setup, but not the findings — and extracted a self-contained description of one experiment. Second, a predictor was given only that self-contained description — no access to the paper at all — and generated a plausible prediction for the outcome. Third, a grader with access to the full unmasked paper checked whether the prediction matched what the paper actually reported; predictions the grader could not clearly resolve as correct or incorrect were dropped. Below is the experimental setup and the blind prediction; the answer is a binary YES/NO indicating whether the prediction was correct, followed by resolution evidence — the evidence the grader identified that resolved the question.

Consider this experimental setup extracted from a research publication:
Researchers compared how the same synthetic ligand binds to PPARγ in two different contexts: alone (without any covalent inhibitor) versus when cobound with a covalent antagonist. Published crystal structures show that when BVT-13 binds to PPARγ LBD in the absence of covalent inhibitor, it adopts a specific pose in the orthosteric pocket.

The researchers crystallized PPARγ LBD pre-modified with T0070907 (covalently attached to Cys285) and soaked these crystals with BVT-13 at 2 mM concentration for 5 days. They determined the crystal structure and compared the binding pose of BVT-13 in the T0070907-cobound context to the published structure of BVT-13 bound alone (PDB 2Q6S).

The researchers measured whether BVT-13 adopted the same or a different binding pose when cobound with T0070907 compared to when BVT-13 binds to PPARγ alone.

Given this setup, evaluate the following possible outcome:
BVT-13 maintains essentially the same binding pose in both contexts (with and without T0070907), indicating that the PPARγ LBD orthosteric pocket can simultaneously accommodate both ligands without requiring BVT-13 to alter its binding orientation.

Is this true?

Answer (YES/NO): YES